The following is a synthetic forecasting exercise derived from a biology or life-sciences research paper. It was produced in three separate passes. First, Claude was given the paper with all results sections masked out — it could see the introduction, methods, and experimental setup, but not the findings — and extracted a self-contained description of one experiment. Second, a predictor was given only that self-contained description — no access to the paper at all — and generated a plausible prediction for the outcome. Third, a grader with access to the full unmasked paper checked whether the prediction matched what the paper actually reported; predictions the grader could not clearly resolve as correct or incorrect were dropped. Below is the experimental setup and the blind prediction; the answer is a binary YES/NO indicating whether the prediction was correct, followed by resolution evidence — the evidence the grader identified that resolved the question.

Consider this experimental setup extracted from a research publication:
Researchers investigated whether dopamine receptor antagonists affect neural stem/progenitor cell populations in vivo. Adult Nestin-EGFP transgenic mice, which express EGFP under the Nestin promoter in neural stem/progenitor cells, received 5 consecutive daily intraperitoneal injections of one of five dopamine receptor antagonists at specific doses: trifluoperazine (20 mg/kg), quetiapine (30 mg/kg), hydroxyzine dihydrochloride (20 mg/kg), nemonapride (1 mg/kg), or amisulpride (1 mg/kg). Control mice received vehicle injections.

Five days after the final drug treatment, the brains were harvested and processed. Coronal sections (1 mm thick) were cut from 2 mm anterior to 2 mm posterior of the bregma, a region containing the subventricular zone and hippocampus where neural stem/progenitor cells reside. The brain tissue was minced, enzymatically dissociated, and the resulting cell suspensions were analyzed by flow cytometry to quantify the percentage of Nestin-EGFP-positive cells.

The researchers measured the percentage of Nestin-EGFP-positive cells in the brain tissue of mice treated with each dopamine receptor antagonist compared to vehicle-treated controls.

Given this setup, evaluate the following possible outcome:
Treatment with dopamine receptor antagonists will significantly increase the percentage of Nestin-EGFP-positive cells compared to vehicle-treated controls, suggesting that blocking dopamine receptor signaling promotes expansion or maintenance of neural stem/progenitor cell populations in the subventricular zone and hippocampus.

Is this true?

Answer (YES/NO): YES